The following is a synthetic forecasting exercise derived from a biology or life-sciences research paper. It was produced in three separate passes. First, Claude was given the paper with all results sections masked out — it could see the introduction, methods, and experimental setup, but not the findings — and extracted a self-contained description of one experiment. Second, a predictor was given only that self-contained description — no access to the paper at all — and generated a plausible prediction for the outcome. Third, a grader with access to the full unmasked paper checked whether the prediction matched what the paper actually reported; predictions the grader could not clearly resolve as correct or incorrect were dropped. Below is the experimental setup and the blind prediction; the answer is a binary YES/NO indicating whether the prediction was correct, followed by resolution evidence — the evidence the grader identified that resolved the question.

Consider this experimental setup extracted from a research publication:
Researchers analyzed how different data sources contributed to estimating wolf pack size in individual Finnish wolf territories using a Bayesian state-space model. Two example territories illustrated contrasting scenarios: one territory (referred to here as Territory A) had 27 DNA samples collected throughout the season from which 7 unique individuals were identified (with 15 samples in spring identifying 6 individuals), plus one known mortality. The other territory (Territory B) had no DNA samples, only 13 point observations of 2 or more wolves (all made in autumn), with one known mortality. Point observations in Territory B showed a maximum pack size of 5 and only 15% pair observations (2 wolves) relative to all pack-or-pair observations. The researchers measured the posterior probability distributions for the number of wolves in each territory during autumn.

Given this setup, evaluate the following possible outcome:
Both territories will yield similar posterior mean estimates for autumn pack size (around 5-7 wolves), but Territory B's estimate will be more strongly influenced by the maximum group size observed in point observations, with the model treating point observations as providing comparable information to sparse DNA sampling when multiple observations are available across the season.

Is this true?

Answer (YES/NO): NO